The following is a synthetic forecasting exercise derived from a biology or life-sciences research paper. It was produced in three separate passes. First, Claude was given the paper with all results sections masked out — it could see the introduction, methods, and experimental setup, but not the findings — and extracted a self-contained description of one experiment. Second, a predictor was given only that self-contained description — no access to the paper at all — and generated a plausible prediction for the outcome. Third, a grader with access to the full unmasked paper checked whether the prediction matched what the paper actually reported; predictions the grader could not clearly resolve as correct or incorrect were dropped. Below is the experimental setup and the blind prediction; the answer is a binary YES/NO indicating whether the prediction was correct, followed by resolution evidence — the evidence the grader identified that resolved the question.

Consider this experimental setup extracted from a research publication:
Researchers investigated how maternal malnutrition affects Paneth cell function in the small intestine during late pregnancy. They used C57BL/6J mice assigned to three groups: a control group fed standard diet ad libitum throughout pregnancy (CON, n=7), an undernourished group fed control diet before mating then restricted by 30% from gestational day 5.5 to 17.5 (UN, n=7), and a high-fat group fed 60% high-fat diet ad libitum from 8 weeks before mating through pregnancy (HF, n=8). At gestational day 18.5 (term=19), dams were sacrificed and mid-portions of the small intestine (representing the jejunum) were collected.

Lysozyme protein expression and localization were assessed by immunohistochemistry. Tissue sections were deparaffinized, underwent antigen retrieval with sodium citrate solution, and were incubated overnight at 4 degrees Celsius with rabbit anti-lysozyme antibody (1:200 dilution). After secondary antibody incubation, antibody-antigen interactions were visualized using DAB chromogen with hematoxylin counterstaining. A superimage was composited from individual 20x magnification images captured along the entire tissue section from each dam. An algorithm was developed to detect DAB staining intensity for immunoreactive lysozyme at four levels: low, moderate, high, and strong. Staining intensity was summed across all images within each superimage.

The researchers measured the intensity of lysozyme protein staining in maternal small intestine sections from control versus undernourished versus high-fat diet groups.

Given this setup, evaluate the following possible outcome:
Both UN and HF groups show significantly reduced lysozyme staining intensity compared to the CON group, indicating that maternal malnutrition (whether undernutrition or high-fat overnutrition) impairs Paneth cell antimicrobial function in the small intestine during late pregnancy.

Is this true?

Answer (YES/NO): NO